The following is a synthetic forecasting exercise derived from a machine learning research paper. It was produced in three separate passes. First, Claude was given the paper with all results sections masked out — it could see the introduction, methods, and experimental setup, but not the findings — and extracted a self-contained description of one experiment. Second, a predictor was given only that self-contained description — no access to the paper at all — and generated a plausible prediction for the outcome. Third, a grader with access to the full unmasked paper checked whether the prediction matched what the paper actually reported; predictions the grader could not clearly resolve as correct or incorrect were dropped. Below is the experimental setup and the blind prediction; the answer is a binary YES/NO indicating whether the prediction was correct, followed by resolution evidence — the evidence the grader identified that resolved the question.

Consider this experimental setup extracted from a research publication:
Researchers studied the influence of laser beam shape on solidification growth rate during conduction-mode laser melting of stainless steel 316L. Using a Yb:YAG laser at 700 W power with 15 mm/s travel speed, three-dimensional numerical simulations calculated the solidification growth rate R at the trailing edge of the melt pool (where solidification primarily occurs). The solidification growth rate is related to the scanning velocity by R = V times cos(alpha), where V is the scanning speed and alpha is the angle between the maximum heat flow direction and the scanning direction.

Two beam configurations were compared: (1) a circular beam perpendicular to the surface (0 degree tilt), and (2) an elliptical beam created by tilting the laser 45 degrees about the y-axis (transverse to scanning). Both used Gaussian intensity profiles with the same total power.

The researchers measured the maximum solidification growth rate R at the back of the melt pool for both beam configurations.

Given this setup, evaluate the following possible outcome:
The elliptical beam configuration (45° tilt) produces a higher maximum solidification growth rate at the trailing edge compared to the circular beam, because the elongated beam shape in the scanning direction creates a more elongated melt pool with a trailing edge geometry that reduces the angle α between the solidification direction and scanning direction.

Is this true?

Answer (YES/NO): NO